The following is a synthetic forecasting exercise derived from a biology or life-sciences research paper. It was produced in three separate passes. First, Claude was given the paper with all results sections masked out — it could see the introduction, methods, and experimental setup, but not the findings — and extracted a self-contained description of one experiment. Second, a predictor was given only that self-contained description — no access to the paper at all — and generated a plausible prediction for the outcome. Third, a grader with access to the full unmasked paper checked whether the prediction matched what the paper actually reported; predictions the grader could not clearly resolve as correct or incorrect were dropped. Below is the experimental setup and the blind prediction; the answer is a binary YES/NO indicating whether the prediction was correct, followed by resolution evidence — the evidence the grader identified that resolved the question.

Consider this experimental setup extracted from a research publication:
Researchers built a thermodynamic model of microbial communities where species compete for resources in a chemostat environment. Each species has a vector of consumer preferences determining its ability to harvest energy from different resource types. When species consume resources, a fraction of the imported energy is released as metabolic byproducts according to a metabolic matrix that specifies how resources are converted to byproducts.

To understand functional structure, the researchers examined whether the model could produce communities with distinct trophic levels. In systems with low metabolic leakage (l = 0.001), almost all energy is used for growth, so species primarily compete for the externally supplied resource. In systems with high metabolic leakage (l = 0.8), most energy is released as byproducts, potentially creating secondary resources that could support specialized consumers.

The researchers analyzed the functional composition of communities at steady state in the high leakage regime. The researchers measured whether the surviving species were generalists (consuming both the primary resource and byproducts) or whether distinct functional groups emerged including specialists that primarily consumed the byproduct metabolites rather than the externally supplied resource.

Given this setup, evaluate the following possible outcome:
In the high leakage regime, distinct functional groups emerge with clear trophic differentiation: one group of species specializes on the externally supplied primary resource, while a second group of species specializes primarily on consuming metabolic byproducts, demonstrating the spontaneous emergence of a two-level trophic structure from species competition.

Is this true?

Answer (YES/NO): NO